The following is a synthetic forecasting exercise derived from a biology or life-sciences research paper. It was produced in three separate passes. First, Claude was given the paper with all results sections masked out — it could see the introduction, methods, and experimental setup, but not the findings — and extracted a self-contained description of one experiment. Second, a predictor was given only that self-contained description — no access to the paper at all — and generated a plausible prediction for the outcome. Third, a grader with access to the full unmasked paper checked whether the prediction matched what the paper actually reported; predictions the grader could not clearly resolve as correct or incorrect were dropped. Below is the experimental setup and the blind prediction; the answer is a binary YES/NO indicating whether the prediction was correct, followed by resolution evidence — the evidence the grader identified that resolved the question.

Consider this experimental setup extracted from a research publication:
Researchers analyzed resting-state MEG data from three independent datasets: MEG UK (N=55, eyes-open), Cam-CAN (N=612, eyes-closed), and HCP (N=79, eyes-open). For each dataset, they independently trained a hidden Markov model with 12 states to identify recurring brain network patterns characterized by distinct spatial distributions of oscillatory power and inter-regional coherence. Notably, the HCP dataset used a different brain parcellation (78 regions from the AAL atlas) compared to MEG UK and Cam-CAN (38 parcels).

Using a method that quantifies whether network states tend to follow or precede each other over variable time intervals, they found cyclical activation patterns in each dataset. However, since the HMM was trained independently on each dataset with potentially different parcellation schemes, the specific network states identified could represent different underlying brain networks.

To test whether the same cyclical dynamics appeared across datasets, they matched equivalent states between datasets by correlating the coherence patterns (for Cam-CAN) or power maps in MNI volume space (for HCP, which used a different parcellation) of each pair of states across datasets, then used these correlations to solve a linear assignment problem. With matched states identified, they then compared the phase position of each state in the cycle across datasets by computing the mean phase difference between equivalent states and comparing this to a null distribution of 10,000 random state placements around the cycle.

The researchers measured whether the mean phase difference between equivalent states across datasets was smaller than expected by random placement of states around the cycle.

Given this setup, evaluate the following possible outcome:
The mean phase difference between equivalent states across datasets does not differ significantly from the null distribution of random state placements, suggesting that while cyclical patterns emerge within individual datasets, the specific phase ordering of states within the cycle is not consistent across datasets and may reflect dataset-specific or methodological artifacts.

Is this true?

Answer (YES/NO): NO